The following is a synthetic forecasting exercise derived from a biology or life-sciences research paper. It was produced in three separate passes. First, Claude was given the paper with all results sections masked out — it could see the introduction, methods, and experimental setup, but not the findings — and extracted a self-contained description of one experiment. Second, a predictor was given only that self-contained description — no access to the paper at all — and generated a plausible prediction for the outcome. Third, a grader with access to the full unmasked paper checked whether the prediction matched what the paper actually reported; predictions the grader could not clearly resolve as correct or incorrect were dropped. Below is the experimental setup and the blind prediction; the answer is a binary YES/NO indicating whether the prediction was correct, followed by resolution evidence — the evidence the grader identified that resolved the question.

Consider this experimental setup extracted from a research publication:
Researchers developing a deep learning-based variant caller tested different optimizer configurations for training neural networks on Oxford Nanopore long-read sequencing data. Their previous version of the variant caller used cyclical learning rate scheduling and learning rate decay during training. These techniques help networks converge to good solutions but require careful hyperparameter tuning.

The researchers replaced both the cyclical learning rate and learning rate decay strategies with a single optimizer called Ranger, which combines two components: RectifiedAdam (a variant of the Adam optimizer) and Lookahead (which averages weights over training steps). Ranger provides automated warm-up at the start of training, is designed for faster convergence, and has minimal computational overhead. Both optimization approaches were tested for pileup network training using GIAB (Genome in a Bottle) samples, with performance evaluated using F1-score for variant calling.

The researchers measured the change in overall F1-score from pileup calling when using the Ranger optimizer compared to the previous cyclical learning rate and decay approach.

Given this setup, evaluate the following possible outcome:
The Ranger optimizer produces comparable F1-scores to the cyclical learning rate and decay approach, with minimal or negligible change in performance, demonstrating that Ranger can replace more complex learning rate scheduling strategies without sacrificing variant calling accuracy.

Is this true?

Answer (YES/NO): NO